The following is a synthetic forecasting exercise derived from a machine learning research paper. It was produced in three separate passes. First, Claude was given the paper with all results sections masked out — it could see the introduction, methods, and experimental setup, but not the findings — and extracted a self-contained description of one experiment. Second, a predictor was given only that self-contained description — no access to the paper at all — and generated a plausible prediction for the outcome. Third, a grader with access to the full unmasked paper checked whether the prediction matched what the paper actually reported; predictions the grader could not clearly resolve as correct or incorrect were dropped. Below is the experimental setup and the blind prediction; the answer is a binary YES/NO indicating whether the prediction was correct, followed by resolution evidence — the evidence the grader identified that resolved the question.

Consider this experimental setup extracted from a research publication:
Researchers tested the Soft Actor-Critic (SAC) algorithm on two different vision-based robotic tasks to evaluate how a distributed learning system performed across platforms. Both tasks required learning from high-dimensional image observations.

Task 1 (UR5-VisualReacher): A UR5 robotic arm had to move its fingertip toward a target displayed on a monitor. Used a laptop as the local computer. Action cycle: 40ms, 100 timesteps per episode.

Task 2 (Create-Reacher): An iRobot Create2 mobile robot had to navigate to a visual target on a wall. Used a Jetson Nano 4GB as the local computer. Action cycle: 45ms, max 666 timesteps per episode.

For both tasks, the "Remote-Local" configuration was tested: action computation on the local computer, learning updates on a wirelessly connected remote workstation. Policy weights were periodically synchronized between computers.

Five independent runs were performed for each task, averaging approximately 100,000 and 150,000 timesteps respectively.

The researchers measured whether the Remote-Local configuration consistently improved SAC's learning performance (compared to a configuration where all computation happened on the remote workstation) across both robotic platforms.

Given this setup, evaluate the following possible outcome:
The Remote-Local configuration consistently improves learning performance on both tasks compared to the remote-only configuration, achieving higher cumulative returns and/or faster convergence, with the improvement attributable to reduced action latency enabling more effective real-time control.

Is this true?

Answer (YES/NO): YES